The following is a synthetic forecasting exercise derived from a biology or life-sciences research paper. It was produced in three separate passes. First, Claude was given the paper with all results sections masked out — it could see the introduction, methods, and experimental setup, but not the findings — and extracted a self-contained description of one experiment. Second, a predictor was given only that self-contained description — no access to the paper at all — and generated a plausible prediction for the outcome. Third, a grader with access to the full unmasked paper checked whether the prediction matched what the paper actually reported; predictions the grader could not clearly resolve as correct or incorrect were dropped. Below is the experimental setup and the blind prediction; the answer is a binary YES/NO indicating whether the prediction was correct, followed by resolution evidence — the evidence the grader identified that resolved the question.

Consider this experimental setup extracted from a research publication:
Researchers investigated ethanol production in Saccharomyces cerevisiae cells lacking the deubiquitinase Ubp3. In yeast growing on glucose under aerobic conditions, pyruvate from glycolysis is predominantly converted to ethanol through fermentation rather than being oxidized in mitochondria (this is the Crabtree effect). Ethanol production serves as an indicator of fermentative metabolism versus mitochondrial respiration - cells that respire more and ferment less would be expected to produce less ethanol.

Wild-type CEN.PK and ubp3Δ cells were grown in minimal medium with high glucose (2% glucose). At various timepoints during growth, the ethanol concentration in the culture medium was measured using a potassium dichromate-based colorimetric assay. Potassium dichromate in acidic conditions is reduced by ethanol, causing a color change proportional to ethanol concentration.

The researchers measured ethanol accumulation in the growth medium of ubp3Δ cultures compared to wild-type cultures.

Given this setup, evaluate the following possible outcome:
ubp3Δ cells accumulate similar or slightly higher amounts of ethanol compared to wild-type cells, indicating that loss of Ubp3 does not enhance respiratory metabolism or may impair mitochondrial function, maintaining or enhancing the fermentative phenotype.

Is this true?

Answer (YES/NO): NO